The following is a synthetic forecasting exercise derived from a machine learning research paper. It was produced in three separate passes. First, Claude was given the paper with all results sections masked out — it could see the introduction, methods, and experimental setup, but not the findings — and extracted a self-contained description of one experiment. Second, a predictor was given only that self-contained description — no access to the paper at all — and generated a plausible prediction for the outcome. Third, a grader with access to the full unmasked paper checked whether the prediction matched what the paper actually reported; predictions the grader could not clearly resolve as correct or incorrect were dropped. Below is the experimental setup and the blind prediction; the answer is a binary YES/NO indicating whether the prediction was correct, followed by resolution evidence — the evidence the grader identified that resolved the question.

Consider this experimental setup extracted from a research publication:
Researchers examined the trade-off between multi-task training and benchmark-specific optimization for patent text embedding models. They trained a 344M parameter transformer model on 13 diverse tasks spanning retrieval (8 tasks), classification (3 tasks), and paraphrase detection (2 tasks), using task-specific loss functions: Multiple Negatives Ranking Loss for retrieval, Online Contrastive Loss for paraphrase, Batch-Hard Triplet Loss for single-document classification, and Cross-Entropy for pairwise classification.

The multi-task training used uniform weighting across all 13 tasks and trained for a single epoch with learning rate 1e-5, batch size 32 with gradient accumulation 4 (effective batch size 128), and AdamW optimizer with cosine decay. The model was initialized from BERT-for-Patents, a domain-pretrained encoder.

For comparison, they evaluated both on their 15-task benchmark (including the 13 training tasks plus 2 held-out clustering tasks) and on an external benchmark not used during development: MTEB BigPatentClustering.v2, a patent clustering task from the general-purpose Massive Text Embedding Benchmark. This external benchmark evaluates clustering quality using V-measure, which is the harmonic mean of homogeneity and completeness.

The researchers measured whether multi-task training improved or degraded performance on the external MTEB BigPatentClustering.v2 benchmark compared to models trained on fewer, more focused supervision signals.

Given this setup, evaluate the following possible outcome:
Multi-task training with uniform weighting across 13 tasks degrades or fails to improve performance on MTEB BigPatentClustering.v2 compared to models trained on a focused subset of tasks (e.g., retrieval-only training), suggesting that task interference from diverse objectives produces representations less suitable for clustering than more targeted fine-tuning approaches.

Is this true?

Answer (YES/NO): NO